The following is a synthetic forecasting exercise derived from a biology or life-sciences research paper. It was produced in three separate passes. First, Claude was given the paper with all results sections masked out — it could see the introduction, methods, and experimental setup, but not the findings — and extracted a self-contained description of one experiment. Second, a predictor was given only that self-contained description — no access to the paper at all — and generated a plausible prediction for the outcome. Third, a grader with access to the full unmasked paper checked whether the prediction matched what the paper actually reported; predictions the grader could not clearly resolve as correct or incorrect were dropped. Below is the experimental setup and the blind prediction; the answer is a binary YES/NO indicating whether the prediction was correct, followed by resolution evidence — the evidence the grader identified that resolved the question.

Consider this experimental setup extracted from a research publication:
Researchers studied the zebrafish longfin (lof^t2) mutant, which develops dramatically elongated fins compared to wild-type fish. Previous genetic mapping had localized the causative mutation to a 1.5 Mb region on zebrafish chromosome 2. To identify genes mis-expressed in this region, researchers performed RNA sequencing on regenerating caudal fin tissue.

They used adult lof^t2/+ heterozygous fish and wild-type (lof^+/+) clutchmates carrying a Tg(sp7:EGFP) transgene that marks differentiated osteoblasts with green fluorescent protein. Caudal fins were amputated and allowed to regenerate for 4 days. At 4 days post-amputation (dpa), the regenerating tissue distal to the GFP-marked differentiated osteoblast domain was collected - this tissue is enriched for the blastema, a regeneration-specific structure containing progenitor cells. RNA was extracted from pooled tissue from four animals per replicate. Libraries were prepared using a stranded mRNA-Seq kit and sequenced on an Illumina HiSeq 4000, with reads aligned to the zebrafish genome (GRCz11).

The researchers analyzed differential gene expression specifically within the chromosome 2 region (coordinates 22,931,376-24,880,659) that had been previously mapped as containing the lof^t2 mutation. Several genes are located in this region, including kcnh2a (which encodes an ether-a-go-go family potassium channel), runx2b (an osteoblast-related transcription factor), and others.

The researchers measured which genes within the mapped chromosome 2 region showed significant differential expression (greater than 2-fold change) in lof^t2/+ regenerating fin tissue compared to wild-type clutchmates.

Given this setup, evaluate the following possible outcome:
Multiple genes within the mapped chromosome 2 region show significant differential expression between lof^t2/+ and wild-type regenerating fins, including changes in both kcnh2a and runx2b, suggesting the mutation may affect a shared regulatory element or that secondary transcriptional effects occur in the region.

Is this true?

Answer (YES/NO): NO